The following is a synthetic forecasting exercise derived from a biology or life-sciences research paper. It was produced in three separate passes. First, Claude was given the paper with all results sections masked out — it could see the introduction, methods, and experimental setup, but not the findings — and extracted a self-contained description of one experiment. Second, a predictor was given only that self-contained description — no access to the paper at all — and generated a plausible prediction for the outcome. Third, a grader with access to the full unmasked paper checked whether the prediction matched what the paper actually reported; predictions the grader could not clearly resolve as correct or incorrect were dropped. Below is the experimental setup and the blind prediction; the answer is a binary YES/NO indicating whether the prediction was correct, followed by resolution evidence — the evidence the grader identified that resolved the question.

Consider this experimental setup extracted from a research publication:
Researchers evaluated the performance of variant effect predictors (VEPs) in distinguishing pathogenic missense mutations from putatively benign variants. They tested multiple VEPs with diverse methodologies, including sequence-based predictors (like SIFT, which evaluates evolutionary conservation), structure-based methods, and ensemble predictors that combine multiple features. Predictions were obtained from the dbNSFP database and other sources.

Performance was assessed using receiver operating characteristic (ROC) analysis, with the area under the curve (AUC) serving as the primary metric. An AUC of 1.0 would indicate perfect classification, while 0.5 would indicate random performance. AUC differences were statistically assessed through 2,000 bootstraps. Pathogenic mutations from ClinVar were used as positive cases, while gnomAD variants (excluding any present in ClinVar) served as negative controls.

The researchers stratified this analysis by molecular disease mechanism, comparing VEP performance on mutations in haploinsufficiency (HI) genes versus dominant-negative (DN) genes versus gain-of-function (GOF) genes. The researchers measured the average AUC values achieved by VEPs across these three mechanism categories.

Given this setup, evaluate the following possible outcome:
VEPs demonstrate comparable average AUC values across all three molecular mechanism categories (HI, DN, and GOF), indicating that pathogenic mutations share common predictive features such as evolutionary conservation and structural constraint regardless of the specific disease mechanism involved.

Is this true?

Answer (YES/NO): NO